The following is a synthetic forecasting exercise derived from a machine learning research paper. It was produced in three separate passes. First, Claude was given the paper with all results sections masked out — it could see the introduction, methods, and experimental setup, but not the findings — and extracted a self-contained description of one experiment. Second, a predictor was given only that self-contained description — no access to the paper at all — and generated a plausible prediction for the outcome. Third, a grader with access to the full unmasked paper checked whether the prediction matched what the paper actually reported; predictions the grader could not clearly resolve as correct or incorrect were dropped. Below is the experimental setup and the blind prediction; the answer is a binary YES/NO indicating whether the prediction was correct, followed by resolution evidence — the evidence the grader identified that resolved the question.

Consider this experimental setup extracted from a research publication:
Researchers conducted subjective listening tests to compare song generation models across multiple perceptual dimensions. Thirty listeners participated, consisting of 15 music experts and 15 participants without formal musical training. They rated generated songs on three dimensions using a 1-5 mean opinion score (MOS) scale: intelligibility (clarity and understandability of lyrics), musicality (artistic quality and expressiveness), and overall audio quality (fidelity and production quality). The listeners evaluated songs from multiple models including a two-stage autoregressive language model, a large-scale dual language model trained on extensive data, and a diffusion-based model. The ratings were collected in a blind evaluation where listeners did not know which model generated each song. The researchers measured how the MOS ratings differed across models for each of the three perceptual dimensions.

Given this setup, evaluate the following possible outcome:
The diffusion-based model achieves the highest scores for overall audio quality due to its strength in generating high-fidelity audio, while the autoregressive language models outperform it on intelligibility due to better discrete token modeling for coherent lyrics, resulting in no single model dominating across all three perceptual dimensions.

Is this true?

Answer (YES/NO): NO